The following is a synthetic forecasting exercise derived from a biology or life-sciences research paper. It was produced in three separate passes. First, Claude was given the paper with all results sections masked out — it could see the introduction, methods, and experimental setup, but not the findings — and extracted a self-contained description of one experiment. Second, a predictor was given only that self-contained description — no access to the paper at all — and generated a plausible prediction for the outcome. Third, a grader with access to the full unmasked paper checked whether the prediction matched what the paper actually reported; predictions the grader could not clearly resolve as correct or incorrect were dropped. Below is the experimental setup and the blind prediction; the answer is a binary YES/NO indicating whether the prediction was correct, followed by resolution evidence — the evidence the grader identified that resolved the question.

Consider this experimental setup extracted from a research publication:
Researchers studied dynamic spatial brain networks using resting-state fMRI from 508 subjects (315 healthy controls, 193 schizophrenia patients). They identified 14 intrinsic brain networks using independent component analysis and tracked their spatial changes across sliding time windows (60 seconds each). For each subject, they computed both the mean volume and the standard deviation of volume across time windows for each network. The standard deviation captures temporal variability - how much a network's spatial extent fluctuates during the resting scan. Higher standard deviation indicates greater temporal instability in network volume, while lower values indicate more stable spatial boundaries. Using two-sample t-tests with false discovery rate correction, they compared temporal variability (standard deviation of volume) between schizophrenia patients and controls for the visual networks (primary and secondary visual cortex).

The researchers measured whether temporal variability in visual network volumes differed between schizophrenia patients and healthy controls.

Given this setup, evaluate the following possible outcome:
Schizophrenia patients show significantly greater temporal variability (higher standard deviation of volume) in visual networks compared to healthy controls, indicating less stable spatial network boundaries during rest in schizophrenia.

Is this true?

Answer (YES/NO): NO